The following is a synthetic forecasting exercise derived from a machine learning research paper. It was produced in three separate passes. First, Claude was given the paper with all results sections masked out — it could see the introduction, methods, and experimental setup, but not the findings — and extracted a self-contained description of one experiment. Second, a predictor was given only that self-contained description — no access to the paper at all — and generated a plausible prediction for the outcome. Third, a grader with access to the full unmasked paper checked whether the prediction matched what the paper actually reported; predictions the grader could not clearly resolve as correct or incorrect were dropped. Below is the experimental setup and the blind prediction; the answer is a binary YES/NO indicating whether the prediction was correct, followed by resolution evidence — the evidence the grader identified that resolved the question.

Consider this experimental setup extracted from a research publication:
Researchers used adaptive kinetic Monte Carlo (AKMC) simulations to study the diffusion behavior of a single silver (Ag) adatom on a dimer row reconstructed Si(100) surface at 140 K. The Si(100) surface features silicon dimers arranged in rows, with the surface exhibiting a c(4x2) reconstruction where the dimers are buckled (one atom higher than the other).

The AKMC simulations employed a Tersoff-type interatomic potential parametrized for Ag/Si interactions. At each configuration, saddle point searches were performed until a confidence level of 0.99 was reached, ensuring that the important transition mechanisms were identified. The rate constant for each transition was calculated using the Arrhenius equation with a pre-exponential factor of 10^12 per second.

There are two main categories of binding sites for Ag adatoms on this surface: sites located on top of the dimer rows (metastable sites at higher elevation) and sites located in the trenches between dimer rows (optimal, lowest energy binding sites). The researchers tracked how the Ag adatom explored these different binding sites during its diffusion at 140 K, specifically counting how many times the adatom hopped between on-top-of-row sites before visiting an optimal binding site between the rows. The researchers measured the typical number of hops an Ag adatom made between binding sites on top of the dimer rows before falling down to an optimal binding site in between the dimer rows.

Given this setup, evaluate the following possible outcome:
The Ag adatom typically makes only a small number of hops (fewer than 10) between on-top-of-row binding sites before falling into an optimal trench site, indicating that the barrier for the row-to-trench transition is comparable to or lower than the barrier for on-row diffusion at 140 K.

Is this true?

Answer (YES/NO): NO